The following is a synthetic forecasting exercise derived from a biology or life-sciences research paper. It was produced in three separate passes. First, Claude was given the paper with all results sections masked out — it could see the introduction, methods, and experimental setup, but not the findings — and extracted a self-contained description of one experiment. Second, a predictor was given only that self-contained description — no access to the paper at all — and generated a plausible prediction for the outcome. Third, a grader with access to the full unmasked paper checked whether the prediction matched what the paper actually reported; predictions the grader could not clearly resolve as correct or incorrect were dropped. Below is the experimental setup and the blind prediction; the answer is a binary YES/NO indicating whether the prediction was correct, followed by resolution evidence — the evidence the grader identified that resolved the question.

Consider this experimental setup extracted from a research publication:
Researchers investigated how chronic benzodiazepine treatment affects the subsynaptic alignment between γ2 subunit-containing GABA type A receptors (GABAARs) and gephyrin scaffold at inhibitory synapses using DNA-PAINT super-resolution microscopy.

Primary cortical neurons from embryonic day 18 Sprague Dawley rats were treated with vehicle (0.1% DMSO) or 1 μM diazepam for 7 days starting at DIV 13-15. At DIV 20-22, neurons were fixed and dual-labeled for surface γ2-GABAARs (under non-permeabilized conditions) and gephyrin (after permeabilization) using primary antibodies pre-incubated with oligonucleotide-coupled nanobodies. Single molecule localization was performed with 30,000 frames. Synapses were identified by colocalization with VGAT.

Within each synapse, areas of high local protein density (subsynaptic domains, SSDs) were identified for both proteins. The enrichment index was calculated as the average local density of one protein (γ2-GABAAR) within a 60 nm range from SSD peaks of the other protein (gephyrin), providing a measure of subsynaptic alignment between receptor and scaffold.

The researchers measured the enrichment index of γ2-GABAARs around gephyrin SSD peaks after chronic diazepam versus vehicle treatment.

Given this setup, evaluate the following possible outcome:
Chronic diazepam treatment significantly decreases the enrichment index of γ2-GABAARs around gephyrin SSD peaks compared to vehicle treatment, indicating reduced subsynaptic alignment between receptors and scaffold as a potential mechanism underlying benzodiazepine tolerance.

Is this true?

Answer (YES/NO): NO